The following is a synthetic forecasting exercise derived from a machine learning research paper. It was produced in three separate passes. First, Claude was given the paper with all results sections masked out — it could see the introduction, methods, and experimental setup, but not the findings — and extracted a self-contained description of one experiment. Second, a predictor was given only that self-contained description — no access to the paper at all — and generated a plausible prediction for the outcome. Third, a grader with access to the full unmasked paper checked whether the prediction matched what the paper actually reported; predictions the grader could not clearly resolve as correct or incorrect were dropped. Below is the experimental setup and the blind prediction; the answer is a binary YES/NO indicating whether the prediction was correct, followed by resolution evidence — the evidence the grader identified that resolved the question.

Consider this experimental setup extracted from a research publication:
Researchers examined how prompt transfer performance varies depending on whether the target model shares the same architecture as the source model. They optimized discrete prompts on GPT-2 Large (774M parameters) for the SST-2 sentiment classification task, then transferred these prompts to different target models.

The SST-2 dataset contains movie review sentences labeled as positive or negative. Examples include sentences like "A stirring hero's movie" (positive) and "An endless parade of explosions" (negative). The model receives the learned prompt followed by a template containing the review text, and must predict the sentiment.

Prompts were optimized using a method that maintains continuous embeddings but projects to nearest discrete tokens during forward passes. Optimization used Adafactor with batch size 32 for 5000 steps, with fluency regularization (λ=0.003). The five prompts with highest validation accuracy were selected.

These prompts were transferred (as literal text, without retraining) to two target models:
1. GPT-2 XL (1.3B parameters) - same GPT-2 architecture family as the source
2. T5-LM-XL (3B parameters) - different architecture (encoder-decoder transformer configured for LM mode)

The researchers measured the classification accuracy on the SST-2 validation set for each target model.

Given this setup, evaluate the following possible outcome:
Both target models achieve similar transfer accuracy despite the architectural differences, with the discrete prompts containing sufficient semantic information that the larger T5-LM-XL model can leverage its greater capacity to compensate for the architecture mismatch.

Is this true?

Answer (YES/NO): NO